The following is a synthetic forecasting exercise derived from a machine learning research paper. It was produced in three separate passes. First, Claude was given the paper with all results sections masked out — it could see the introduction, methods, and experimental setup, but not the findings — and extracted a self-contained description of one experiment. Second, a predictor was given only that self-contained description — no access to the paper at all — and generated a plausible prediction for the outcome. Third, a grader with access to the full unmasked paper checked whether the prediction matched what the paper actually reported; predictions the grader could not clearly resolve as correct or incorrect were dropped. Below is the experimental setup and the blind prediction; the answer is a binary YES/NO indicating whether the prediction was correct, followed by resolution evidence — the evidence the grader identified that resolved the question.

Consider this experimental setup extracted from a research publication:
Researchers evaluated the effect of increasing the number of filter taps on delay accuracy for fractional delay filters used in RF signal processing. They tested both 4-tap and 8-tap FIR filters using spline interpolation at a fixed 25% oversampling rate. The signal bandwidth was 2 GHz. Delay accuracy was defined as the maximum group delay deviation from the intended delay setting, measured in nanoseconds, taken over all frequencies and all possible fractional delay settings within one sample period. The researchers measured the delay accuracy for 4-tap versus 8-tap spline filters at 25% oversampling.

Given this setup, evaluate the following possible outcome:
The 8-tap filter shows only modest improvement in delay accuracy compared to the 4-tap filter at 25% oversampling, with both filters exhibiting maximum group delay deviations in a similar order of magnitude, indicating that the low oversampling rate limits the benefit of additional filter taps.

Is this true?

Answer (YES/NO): YES